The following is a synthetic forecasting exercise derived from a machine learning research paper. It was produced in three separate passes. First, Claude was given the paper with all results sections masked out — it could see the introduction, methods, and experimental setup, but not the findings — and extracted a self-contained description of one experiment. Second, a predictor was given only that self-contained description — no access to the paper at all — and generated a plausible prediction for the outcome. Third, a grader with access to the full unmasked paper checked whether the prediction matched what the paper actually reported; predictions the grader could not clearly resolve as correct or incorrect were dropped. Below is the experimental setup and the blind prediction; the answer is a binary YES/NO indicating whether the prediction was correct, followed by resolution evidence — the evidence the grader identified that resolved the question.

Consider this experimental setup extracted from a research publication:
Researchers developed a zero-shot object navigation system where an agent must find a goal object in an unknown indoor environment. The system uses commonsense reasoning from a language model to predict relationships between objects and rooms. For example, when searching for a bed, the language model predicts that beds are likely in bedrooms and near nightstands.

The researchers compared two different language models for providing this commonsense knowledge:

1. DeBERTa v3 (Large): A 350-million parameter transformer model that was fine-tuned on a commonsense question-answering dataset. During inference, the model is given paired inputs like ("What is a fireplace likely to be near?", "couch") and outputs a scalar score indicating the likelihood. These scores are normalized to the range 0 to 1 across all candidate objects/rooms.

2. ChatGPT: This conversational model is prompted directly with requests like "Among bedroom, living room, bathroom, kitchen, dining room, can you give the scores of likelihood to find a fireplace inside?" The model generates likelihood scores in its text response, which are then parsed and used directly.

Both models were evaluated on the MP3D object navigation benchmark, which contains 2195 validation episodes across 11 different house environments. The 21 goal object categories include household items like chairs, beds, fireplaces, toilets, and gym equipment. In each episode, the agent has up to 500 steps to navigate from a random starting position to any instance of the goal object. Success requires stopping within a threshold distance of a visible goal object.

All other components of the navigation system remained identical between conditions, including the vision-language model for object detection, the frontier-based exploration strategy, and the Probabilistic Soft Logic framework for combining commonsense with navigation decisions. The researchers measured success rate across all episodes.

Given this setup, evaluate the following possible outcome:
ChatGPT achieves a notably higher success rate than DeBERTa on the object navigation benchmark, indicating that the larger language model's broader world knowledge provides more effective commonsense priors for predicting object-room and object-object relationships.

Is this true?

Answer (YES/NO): NO